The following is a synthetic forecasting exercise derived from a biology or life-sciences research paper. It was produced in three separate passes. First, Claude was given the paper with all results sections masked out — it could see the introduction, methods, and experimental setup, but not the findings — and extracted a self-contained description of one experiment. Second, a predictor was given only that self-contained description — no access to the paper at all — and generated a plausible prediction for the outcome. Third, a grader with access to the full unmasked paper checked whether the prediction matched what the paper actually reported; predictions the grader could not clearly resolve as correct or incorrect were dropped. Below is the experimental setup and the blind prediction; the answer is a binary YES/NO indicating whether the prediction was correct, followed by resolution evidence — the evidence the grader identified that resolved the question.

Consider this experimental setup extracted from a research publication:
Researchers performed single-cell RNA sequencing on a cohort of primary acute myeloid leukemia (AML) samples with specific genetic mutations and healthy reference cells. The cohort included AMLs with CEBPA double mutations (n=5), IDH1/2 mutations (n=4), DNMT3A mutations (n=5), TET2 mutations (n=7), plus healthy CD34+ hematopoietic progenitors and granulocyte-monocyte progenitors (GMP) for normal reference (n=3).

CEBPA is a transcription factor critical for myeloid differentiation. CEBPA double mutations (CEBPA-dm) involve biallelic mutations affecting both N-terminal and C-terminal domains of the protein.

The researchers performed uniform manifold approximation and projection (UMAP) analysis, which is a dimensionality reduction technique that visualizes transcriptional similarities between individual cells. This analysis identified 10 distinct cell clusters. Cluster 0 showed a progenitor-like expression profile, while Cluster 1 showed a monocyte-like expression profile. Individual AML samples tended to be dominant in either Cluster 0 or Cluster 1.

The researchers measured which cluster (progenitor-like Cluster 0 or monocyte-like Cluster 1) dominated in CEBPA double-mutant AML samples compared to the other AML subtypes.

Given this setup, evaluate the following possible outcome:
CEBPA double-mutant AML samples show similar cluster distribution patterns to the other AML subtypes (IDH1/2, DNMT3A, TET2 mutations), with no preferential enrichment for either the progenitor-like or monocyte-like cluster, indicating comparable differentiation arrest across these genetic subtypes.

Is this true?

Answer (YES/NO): NO